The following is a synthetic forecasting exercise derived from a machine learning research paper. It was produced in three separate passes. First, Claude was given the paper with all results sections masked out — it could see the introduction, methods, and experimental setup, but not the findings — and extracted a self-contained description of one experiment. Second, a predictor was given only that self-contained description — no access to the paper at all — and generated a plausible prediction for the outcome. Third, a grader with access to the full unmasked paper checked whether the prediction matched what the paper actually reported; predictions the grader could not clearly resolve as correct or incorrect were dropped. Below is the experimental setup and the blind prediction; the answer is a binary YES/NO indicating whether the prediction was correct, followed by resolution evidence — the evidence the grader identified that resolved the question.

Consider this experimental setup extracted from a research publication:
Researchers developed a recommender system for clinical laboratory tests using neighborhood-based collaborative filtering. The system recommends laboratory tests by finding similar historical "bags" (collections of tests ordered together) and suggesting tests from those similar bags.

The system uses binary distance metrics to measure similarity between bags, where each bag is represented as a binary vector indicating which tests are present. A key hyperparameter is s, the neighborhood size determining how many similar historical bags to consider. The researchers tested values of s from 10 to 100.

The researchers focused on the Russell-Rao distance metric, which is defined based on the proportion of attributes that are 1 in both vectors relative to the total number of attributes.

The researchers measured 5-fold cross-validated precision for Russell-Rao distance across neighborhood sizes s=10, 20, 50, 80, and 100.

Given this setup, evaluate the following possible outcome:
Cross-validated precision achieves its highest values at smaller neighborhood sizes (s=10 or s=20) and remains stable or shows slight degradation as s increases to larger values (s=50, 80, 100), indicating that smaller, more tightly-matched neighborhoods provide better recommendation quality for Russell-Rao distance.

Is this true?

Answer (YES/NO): NO